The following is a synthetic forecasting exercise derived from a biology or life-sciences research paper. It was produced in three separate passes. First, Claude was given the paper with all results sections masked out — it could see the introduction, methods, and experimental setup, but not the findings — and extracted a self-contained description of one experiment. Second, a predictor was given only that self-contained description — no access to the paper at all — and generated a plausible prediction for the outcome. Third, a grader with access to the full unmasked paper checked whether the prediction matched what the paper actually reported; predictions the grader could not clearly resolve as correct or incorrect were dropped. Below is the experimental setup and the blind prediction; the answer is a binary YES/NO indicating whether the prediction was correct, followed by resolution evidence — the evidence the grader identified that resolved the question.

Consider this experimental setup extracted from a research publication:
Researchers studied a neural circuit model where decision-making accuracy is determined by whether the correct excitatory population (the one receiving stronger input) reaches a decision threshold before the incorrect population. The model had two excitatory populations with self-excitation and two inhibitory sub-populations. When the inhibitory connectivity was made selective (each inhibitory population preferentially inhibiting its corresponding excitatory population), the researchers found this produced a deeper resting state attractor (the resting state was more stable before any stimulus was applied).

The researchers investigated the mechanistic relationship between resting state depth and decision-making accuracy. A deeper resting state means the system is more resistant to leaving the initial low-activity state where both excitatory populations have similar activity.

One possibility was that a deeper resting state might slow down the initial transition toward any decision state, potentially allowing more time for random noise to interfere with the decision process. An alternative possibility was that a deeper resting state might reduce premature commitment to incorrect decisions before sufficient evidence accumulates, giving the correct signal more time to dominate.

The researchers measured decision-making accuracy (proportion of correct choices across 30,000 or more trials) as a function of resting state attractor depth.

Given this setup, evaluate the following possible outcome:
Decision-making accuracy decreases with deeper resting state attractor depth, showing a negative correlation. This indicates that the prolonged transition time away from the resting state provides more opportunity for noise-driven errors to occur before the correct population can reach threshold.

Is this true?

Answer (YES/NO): NO